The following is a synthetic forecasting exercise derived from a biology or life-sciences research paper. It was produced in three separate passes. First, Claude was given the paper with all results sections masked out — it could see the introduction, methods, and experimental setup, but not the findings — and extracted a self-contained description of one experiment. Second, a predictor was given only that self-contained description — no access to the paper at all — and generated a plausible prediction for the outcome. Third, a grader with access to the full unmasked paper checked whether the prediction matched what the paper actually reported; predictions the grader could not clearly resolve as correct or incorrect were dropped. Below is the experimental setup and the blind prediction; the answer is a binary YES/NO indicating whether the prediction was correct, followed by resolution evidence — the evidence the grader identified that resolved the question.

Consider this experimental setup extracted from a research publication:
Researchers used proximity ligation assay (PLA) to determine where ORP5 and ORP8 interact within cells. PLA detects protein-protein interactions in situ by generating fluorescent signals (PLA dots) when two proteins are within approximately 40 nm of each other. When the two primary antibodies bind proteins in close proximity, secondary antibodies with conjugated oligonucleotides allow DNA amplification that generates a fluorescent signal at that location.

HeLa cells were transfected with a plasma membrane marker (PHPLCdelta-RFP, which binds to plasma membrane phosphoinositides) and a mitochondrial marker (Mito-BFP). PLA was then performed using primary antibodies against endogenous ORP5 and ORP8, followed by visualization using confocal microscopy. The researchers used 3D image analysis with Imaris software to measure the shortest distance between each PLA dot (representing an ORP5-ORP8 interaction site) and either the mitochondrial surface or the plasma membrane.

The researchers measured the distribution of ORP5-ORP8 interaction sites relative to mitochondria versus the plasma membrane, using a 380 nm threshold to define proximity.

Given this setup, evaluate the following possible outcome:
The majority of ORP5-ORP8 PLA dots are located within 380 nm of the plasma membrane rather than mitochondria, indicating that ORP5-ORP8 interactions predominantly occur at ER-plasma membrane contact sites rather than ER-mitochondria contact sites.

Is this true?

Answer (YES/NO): NO